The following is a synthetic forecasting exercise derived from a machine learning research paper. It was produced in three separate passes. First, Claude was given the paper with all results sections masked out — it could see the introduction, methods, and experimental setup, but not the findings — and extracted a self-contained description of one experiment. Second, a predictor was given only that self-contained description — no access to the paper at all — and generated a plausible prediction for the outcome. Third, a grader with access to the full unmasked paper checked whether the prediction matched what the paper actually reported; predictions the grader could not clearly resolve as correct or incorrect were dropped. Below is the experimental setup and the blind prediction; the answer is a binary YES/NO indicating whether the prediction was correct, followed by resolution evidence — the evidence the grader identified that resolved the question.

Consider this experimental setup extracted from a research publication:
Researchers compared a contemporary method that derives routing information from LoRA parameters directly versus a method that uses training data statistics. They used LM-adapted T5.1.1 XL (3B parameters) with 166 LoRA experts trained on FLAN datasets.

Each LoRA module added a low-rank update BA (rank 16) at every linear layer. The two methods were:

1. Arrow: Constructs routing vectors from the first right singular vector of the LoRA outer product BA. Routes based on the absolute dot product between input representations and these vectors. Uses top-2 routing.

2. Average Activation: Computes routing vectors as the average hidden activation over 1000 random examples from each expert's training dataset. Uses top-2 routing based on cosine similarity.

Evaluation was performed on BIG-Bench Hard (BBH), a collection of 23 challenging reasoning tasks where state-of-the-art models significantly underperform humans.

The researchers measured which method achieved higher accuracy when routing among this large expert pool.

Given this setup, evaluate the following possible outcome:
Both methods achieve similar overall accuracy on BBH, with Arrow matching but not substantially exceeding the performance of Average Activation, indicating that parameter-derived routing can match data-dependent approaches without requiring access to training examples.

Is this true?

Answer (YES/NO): NO